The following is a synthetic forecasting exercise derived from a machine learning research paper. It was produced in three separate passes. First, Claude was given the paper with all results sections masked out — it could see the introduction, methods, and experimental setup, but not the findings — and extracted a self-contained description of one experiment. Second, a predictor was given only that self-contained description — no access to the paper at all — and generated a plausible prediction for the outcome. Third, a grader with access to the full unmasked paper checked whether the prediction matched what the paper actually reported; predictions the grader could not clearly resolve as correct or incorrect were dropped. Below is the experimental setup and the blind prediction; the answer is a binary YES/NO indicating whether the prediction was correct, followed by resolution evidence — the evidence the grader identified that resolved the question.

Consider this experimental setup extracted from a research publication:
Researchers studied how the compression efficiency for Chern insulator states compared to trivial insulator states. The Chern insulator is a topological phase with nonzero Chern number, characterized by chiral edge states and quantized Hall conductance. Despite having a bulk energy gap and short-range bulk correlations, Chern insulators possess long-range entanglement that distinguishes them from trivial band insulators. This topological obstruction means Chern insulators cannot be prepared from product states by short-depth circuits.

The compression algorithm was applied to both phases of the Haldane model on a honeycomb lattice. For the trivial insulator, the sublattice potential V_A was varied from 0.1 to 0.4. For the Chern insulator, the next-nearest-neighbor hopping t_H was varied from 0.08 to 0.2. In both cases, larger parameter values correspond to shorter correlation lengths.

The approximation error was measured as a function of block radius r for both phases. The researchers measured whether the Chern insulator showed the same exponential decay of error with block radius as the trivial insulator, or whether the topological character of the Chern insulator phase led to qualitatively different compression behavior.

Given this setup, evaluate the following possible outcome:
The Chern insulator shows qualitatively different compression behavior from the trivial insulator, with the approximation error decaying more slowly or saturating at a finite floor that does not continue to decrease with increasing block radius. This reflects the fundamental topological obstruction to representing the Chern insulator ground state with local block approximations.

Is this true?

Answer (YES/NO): NO